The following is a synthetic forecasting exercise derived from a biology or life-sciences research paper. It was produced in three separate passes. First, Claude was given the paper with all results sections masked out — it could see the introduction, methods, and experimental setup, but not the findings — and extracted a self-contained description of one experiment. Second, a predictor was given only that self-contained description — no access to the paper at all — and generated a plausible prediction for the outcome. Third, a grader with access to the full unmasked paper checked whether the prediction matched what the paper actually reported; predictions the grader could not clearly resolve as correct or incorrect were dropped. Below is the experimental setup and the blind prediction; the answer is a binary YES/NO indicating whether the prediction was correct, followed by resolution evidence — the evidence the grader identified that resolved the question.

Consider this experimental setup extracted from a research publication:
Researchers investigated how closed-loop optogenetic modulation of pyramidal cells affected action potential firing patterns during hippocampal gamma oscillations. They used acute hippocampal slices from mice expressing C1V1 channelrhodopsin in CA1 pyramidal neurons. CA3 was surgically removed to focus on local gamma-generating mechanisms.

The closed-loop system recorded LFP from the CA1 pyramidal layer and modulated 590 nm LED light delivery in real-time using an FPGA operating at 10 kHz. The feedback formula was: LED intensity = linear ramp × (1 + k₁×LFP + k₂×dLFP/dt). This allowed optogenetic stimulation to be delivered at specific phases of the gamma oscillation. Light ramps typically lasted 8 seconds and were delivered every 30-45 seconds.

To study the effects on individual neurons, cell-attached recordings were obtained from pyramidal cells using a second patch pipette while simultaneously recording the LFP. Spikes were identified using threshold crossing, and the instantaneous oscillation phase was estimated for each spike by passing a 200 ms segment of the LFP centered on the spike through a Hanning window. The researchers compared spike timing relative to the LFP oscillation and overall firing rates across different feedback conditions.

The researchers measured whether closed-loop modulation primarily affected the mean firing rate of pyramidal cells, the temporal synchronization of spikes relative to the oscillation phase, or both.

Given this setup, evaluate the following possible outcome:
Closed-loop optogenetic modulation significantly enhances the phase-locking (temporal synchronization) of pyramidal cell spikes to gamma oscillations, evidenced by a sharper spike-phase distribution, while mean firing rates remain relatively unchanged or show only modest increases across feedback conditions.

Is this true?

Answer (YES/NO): NO